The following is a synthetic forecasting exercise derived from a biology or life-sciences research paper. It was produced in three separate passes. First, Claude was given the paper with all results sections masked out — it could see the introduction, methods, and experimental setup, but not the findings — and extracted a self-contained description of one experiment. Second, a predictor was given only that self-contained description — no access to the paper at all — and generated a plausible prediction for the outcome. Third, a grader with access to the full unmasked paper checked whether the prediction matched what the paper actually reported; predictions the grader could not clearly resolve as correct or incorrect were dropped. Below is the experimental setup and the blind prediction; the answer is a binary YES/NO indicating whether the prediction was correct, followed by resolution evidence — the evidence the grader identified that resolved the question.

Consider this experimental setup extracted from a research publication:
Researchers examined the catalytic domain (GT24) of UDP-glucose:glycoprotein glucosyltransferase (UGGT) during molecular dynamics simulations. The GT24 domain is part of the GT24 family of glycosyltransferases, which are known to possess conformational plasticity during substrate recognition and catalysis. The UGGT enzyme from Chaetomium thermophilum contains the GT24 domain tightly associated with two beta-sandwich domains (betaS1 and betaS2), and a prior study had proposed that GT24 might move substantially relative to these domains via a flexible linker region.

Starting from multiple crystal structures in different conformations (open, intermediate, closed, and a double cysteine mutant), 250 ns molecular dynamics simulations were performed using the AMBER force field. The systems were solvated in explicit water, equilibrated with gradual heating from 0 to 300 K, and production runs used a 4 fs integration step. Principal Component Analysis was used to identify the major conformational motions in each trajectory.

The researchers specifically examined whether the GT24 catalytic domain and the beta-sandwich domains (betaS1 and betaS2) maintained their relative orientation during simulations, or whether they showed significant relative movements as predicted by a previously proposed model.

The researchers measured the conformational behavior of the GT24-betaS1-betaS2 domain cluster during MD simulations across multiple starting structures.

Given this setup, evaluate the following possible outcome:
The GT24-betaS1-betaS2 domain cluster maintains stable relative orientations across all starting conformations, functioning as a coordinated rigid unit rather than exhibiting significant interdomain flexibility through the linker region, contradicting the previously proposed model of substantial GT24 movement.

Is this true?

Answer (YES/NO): YES